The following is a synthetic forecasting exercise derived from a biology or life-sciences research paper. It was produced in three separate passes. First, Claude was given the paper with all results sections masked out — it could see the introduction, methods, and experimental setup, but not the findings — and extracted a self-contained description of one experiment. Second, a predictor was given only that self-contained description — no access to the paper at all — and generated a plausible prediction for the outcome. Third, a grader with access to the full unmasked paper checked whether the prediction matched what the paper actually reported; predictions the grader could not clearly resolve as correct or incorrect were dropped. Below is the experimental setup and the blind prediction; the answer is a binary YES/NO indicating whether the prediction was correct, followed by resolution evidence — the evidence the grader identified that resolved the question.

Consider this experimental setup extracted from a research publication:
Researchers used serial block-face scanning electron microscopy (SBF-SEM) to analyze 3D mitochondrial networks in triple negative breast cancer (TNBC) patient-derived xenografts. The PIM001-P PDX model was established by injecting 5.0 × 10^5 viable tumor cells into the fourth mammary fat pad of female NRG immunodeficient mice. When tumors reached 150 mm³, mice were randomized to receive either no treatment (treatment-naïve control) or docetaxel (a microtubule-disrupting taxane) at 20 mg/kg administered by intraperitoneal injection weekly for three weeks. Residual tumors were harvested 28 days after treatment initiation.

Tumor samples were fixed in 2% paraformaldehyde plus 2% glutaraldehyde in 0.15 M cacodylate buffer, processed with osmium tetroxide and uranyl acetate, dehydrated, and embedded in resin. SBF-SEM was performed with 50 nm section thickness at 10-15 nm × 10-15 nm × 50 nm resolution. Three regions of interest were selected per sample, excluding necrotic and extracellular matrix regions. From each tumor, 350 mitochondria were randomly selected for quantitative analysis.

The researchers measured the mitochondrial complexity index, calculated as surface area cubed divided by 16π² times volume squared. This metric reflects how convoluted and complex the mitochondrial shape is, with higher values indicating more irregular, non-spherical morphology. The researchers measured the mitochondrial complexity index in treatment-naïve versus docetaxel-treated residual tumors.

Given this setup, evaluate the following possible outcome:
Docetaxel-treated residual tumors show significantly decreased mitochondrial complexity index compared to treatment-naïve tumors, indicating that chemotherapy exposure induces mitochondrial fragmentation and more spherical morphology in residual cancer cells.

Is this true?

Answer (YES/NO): NO